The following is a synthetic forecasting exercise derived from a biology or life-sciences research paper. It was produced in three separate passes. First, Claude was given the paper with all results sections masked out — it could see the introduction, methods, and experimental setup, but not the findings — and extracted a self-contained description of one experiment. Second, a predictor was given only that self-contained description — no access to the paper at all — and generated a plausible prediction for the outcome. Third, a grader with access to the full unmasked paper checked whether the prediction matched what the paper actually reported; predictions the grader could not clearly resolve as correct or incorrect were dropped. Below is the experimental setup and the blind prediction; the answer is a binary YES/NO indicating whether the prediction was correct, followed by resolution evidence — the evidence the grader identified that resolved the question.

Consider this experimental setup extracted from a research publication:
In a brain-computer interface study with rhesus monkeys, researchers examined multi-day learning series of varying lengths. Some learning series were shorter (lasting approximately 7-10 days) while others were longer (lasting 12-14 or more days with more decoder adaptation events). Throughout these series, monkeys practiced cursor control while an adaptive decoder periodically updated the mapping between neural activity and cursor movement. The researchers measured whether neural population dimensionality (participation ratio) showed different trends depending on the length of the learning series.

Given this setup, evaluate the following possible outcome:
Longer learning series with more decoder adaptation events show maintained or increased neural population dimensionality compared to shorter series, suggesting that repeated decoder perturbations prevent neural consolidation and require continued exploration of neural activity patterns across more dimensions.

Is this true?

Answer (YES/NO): YES